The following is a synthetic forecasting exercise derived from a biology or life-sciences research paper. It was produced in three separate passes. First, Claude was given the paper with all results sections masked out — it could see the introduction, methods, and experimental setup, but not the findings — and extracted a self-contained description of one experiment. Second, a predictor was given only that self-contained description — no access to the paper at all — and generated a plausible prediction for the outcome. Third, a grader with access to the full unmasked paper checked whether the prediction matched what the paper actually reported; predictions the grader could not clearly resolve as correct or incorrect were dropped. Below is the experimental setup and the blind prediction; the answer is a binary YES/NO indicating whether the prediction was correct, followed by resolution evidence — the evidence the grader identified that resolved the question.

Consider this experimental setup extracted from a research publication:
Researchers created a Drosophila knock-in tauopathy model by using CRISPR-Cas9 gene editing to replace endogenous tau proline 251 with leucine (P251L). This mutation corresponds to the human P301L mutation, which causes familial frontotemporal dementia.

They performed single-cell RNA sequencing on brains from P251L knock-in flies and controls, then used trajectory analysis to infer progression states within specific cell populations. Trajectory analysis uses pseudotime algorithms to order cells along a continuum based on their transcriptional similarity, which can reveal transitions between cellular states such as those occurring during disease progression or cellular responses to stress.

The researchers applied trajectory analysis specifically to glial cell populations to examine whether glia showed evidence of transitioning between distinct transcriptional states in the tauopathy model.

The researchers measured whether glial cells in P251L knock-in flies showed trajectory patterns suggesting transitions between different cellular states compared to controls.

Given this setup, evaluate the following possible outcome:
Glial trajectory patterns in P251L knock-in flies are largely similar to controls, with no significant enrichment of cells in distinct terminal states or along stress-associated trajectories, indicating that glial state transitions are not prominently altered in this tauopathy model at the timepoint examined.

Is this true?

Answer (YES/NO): NO